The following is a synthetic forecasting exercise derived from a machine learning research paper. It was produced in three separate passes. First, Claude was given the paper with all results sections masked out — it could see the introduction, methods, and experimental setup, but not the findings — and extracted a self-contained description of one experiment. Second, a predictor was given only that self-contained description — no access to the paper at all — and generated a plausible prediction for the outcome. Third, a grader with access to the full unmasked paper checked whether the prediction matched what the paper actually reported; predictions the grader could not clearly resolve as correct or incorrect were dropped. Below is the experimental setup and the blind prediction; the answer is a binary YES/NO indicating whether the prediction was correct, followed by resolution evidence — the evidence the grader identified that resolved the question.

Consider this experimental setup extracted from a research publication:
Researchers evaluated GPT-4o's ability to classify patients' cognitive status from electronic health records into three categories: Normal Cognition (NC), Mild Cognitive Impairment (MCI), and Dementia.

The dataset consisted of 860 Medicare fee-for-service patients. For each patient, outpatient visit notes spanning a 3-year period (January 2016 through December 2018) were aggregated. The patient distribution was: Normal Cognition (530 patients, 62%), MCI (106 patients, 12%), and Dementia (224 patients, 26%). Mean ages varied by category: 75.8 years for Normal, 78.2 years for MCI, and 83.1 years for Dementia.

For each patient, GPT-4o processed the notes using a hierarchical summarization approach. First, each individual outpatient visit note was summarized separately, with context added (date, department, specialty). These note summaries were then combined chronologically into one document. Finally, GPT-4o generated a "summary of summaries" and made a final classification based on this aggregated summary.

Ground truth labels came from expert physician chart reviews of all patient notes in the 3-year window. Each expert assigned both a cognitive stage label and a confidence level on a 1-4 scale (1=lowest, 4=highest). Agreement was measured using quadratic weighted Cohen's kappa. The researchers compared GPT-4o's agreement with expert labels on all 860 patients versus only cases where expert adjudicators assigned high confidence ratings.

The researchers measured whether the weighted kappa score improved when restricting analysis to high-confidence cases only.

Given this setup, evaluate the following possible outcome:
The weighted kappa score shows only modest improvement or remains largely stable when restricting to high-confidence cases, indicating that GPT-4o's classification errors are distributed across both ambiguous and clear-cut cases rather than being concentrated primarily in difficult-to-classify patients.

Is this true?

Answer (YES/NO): NO